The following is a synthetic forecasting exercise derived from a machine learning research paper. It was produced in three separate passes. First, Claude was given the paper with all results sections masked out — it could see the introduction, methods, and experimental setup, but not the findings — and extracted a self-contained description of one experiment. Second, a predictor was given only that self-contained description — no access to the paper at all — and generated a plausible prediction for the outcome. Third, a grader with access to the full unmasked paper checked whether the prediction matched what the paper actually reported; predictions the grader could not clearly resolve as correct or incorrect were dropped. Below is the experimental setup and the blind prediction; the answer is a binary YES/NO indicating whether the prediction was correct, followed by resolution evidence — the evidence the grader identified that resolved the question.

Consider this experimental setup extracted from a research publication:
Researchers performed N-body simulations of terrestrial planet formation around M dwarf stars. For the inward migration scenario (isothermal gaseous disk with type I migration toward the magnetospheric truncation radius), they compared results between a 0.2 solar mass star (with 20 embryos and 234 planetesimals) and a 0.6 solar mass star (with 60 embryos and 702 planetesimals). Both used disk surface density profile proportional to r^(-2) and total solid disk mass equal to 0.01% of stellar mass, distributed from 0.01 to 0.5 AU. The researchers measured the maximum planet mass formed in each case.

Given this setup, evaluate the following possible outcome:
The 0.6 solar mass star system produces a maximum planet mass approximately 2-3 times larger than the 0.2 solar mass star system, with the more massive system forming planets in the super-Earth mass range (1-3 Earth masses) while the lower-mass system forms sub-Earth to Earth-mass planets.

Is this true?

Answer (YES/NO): NO